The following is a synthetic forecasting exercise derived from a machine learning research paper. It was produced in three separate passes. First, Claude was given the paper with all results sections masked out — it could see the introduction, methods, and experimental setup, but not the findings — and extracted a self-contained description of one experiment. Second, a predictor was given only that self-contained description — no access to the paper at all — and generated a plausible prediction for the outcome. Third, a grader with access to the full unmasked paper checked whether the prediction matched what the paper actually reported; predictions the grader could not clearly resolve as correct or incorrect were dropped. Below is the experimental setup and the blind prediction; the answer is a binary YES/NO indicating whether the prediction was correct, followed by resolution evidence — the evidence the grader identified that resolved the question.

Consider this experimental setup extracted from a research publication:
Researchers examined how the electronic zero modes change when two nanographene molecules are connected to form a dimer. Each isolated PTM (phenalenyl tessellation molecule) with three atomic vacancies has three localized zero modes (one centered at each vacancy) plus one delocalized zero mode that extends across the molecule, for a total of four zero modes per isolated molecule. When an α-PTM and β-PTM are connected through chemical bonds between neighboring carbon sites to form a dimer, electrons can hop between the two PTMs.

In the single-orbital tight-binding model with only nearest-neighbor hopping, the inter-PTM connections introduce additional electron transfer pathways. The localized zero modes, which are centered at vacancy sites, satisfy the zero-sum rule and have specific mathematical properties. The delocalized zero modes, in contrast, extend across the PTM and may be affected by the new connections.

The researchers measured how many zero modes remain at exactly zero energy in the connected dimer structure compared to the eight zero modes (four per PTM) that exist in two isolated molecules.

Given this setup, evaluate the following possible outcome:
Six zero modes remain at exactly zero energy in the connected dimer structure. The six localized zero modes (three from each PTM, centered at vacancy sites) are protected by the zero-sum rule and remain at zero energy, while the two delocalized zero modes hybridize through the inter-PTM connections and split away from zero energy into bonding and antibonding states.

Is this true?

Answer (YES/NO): YES